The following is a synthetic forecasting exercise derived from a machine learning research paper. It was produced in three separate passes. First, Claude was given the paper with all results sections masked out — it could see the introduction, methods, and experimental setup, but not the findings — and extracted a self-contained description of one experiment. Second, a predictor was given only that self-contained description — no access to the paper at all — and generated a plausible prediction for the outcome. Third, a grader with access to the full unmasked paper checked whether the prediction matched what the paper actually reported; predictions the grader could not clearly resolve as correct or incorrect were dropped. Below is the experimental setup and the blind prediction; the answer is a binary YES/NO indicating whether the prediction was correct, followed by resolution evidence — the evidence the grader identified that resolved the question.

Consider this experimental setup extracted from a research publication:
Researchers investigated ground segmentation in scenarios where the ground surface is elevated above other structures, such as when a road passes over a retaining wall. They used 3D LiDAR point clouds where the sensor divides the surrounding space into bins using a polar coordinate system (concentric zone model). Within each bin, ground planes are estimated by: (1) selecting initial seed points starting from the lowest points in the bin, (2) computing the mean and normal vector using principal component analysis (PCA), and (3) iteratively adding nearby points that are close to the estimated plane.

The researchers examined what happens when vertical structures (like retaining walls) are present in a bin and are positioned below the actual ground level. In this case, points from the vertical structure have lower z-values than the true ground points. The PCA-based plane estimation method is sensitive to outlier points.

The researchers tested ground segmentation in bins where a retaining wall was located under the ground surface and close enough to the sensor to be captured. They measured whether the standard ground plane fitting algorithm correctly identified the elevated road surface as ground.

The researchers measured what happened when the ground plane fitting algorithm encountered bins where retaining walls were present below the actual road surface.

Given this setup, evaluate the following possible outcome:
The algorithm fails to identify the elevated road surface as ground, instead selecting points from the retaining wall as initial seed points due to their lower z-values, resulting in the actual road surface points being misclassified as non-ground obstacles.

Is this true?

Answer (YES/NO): YES